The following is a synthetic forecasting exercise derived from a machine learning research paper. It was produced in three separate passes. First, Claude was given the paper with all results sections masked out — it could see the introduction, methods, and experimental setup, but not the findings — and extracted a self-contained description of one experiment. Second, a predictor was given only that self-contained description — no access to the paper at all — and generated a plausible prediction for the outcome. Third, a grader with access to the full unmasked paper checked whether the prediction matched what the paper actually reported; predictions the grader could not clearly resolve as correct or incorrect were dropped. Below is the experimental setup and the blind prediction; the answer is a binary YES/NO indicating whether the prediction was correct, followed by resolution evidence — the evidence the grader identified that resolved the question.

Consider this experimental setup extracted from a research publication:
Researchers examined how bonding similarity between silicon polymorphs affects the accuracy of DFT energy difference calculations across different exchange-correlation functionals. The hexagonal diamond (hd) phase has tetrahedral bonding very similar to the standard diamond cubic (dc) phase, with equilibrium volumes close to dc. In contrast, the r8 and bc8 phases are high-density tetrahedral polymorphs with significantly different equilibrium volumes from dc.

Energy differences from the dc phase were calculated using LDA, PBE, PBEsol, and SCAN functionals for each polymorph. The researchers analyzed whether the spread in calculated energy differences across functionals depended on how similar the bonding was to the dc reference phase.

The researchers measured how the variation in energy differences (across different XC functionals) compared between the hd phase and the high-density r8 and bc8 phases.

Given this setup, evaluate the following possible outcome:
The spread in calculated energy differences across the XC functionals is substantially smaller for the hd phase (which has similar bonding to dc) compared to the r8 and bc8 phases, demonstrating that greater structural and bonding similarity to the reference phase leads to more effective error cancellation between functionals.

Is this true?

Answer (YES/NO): YES